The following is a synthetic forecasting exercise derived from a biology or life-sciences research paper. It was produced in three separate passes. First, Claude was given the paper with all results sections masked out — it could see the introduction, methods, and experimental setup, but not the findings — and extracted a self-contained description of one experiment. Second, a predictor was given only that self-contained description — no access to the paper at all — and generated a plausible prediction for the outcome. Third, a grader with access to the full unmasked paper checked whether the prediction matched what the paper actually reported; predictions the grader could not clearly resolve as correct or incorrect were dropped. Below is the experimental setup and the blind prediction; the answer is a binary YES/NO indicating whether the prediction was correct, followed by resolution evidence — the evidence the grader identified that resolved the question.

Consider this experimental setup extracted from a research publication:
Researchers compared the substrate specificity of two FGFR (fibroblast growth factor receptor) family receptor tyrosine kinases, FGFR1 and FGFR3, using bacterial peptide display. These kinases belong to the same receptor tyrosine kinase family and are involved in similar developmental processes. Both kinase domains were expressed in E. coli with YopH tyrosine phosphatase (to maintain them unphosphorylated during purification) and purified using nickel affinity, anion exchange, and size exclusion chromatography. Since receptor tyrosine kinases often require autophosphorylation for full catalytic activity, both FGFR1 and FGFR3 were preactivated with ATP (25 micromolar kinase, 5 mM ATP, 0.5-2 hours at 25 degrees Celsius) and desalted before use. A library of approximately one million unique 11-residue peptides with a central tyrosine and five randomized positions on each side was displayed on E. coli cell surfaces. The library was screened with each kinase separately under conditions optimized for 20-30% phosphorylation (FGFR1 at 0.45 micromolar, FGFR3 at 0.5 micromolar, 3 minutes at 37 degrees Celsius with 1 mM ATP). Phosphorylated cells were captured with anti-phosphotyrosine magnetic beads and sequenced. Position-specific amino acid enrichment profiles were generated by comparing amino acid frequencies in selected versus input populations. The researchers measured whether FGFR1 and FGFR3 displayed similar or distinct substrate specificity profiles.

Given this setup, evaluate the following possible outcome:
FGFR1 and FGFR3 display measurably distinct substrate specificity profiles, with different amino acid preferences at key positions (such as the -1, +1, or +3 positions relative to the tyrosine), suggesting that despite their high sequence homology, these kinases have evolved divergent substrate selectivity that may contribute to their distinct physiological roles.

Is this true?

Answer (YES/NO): NO